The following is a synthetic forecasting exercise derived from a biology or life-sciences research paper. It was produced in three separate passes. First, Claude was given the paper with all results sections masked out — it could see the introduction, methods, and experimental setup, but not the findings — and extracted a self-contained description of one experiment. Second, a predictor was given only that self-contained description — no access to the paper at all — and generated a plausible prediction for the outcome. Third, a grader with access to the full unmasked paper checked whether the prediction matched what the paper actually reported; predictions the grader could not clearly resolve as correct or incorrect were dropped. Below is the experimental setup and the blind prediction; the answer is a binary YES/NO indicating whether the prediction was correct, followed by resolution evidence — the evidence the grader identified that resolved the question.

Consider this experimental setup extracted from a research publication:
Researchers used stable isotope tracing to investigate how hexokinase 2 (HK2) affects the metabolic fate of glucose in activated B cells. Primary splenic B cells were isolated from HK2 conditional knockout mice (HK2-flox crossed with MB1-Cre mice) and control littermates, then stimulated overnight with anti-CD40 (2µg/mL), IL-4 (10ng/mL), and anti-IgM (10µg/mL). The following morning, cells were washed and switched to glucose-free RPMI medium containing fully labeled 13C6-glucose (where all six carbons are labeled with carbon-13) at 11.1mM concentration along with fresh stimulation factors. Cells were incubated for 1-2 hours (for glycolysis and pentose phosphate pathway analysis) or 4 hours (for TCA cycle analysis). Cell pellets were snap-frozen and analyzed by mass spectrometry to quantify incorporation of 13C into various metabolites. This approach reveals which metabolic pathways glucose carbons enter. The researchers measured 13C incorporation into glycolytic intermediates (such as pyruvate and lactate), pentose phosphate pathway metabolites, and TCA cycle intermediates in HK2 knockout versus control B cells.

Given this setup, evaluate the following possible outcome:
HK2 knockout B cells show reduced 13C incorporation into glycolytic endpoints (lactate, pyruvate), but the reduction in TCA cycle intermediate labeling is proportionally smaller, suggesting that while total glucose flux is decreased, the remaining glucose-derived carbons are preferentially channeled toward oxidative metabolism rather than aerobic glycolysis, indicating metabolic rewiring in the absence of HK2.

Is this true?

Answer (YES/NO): NO